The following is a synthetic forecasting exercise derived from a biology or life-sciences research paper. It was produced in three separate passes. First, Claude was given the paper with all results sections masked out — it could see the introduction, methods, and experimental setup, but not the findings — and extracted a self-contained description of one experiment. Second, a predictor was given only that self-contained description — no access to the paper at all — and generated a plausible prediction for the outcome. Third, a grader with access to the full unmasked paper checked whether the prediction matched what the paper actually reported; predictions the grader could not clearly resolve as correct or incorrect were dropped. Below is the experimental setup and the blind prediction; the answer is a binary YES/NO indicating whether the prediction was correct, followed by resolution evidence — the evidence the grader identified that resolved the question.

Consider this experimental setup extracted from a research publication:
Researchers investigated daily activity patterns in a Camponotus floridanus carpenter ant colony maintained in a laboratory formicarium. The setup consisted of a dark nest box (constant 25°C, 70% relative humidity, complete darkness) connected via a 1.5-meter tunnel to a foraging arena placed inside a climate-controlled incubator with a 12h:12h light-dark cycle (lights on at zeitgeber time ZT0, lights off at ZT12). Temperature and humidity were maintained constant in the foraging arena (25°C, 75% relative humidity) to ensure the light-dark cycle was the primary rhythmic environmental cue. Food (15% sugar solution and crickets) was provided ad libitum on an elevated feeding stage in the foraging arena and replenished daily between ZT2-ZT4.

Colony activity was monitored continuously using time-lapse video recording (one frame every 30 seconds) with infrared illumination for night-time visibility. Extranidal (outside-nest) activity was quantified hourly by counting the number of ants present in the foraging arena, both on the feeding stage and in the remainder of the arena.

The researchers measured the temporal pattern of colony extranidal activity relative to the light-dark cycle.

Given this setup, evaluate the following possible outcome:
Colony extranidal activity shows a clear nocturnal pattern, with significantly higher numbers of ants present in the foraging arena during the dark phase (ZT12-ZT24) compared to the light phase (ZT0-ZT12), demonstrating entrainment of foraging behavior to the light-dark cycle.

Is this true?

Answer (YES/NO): YES